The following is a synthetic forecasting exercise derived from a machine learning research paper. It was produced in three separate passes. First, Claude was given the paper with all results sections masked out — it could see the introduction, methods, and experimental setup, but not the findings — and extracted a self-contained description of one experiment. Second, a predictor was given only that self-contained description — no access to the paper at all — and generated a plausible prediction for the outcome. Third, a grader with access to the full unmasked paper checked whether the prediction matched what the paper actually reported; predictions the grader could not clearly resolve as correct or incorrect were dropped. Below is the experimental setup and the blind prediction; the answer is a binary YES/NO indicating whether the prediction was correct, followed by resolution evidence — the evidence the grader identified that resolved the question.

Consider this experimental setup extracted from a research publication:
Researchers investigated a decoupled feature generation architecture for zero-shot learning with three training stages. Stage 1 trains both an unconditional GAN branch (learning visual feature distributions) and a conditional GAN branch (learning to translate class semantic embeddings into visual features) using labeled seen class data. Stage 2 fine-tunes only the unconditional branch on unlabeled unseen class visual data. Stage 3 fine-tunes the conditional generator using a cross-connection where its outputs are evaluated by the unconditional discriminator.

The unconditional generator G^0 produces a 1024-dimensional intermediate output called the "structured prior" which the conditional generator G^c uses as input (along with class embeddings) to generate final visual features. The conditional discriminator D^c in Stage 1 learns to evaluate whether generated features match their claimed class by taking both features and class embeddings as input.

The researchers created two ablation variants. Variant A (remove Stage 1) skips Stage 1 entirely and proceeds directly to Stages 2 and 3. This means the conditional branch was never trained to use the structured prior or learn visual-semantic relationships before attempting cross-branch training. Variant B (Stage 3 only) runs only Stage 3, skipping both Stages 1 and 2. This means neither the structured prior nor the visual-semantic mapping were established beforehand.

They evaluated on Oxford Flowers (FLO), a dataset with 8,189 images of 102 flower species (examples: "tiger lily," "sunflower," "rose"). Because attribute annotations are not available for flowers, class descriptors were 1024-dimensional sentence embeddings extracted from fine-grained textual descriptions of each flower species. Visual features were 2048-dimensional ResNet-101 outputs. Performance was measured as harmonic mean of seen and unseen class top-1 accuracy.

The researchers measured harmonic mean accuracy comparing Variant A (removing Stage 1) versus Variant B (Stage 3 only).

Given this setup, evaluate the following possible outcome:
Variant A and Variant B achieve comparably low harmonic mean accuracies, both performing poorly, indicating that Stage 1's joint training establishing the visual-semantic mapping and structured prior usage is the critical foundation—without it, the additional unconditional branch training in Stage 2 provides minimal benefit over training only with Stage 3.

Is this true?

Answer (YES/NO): YES